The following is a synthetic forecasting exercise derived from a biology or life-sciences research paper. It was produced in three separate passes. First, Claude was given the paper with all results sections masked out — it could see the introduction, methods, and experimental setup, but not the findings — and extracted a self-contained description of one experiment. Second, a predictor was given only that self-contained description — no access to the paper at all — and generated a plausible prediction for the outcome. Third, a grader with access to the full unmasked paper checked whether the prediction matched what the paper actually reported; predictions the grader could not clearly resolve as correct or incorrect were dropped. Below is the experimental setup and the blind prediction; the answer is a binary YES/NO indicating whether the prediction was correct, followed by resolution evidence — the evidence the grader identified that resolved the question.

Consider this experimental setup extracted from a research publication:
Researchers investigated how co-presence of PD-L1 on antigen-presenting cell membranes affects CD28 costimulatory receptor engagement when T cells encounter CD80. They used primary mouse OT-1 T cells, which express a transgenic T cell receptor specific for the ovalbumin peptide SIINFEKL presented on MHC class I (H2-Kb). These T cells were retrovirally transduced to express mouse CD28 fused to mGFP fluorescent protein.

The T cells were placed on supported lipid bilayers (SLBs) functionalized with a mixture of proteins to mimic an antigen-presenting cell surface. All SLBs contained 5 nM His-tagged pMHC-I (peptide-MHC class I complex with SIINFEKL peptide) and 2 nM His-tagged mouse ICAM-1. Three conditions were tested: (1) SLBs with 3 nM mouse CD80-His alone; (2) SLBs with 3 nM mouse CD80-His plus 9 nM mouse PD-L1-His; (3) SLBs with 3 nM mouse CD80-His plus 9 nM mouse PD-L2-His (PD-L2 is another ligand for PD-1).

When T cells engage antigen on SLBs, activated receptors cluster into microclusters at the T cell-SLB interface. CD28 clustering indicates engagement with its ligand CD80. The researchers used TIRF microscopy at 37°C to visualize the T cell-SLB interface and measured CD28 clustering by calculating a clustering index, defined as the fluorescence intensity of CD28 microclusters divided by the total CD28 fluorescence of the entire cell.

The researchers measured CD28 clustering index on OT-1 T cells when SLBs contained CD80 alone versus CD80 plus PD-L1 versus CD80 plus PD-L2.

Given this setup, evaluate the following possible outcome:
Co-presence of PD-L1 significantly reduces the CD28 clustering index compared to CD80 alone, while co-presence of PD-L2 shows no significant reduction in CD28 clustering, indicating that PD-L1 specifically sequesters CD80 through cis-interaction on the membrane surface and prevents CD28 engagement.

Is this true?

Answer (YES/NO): NO